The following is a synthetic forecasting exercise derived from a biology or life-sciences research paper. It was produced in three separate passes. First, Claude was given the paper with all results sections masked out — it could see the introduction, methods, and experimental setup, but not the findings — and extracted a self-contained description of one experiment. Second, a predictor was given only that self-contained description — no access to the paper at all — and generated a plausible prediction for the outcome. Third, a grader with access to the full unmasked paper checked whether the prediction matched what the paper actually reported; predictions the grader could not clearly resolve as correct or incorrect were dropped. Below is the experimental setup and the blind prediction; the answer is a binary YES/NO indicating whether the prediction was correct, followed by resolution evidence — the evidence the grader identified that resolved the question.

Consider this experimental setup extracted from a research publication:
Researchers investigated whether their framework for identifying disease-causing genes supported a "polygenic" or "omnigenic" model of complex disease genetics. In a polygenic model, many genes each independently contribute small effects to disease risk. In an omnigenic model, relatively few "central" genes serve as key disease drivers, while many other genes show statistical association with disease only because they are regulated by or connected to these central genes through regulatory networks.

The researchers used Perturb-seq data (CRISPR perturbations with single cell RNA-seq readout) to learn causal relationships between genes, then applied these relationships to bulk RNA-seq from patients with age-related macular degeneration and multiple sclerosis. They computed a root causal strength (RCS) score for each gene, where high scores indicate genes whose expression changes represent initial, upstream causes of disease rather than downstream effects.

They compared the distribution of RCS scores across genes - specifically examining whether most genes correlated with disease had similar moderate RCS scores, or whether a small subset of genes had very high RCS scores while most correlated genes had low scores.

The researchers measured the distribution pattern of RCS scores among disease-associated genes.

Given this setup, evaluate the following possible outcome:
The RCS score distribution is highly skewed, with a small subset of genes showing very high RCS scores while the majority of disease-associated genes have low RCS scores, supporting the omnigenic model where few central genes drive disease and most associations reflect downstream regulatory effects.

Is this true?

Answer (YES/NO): YES